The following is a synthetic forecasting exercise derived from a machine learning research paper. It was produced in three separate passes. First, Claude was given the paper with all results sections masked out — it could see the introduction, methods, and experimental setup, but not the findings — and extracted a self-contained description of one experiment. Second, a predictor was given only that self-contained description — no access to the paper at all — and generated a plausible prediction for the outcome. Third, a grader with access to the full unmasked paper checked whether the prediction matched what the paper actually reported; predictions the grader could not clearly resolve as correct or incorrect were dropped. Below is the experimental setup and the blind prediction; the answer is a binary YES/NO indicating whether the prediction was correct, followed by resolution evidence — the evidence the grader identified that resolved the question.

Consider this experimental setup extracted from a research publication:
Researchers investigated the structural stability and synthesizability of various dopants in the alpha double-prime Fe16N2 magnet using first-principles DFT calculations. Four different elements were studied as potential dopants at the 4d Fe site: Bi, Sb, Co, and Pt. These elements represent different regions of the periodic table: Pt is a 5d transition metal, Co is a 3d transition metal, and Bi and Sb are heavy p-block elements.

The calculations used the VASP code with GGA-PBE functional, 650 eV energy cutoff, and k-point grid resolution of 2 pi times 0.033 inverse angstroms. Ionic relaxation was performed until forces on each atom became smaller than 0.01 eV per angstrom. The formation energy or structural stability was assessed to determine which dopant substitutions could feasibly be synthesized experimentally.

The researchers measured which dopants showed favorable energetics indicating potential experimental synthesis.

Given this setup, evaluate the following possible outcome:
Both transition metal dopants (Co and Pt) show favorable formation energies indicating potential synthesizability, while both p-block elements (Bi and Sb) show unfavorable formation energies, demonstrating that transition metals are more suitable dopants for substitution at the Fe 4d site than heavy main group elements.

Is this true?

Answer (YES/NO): NO